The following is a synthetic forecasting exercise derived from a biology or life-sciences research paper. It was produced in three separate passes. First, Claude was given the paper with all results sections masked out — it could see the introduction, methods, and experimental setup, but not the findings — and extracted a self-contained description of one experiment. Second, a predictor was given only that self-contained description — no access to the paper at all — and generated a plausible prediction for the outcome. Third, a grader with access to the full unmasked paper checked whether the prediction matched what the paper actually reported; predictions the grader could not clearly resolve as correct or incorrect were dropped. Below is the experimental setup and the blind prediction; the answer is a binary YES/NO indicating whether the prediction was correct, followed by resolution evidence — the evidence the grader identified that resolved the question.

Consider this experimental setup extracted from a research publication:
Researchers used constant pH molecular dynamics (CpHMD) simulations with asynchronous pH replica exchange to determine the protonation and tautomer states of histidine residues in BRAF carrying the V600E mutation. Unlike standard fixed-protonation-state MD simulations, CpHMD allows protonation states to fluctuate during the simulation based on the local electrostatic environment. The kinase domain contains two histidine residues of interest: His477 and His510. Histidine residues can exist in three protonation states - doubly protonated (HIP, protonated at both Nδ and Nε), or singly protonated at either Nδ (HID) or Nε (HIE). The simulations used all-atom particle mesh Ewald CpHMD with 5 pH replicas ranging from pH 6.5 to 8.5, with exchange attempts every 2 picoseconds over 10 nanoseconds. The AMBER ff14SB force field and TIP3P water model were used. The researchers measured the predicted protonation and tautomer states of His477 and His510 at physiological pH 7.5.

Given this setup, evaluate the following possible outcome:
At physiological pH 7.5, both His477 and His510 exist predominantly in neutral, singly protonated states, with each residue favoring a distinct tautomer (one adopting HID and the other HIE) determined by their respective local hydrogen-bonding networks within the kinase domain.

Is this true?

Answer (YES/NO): NO